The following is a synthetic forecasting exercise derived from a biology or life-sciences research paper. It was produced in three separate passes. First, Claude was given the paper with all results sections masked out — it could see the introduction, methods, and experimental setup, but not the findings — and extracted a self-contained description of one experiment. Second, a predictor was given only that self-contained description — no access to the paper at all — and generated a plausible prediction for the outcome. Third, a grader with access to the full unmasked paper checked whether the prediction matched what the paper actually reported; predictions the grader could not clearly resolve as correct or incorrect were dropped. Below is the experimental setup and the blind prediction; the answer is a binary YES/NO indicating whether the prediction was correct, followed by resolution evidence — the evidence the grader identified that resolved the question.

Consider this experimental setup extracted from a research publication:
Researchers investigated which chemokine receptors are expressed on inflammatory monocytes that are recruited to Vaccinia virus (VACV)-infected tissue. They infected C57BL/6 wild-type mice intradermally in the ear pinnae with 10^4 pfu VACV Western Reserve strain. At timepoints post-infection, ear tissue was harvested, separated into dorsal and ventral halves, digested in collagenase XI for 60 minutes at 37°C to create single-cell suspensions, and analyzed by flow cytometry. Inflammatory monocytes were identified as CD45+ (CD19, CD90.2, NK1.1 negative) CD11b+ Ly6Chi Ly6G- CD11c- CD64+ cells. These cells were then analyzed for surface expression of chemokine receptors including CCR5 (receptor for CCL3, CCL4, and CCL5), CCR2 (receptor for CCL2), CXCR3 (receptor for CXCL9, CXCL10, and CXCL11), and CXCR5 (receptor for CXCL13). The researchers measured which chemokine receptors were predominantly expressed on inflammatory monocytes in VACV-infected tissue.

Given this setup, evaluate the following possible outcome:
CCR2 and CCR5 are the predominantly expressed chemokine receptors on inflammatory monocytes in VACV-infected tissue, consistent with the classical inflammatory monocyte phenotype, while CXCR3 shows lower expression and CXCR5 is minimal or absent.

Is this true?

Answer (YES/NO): NO